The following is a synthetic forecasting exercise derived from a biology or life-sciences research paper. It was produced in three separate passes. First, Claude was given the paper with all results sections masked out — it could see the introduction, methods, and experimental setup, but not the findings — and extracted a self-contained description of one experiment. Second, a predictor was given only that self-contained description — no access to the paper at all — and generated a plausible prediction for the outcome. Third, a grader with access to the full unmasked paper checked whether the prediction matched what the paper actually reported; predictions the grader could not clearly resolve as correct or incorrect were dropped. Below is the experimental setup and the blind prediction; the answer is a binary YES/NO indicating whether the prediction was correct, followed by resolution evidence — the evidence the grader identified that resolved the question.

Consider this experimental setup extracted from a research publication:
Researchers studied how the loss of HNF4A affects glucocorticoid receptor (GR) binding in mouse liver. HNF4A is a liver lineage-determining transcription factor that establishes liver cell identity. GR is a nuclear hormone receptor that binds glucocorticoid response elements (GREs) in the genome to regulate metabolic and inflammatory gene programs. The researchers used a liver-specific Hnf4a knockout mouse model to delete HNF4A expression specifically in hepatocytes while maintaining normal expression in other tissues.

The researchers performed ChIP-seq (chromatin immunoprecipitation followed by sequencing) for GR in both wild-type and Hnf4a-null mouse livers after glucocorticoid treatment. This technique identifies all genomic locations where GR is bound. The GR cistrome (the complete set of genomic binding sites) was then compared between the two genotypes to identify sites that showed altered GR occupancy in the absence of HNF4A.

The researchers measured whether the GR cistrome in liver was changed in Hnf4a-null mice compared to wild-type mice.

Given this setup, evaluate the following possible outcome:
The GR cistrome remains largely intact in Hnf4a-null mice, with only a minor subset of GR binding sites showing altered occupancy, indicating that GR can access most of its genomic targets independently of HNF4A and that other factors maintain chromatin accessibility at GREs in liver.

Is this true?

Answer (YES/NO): NO